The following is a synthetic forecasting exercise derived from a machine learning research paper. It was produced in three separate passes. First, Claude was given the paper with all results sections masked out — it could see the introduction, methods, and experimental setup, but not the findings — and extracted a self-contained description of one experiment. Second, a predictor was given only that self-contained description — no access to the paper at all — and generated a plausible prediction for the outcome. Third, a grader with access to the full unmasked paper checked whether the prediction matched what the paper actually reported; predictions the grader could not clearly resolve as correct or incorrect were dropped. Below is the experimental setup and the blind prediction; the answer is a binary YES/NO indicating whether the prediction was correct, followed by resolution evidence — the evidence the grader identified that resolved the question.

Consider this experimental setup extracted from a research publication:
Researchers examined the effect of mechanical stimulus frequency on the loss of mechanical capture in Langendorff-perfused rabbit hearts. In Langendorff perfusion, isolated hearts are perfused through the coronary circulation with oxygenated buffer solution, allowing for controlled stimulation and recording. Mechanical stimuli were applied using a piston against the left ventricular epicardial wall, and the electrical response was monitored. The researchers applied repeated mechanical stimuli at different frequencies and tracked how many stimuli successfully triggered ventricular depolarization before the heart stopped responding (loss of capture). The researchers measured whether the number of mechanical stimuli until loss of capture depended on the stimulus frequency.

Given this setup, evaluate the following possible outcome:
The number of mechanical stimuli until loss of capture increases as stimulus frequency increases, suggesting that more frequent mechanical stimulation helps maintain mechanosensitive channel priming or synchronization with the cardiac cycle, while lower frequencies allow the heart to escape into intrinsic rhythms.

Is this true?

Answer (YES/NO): NO